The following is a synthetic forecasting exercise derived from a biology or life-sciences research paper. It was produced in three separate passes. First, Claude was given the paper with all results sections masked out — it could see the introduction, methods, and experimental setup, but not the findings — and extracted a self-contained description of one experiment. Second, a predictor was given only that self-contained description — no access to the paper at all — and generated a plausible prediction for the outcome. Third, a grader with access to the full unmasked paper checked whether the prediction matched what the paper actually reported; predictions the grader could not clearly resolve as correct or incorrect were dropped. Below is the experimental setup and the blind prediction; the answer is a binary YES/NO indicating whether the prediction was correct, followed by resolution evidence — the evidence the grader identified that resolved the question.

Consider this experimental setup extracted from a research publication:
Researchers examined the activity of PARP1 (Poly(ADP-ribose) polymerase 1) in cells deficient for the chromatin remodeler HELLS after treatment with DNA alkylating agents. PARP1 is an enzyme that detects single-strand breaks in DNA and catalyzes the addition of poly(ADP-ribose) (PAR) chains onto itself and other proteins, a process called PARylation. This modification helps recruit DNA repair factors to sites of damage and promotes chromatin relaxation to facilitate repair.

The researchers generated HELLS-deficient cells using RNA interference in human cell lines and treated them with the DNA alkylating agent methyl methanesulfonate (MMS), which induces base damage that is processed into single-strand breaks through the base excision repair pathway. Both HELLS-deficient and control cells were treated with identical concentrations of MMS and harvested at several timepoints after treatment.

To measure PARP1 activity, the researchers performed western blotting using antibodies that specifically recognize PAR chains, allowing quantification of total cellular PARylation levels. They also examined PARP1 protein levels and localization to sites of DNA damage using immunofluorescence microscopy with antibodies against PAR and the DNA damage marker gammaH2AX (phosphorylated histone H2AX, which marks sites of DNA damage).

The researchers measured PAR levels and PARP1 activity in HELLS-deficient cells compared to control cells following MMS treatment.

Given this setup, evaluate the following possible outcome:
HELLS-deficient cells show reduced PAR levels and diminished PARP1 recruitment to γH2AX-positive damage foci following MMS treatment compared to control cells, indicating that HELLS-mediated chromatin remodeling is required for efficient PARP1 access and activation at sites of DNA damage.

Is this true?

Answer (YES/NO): NO